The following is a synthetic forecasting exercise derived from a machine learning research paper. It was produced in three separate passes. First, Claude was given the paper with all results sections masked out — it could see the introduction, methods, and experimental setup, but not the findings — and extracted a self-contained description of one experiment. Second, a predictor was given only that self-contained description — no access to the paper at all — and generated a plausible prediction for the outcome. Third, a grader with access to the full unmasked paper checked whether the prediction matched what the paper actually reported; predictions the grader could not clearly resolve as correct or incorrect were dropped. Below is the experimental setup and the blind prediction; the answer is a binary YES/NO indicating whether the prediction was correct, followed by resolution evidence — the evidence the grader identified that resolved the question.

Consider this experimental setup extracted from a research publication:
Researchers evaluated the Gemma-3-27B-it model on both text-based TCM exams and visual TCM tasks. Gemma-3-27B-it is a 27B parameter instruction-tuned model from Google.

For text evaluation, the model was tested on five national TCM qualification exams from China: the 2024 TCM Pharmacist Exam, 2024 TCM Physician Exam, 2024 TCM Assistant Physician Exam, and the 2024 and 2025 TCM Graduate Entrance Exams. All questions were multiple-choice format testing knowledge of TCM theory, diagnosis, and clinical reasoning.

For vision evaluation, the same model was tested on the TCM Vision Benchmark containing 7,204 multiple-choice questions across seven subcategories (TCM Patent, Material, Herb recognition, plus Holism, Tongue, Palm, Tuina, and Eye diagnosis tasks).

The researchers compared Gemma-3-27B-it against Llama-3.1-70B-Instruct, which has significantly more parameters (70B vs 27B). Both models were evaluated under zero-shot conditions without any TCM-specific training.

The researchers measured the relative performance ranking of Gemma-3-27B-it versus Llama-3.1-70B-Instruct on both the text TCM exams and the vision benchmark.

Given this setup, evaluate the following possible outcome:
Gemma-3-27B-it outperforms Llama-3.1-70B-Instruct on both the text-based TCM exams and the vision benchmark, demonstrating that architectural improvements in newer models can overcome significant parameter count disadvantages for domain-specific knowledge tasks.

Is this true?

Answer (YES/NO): NO